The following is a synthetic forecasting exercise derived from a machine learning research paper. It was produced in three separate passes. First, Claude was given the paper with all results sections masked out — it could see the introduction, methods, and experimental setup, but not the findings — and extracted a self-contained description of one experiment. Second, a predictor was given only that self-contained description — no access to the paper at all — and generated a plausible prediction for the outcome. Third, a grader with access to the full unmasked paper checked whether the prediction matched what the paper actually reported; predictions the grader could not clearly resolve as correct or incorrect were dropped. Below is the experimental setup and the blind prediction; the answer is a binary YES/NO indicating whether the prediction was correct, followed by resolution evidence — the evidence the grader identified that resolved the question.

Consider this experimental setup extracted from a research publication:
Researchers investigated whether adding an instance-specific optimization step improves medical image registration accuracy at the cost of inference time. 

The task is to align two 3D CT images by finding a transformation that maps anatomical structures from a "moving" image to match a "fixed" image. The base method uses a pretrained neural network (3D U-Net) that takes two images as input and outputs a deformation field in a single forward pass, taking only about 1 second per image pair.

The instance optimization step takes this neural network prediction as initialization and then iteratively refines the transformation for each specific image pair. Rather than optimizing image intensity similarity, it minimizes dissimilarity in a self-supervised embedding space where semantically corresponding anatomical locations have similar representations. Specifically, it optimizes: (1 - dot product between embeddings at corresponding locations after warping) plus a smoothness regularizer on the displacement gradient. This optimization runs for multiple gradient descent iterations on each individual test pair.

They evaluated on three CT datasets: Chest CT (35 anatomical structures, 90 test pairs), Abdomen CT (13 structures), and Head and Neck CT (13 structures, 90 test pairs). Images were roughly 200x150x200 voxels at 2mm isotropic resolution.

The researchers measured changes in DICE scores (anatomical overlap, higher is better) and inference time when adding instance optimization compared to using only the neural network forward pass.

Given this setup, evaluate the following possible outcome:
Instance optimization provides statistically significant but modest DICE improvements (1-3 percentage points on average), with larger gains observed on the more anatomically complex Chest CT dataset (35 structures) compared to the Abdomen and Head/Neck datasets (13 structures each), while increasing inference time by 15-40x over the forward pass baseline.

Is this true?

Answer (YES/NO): NO